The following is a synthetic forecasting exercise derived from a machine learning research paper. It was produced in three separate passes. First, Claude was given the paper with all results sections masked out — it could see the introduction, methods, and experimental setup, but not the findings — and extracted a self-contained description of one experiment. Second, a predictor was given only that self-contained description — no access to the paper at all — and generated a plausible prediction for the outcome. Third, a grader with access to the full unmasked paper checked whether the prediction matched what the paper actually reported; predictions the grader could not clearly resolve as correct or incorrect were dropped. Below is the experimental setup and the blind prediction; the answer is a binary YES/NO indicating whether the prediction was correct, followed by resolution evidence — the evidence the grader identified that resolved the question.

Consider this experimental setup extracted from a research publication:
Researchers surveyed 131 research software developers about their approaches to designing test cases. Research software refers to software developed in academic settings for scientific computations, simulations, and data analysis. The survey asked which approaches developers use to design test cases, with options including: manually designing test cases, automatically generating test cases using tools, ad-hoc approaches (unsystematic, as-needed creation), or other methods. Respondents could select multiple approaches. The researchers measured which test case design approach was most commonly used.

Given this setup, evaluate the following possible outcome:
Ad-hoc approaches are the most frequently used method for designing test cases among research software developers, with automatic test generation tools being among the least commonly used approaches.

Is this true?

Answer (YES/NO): NO